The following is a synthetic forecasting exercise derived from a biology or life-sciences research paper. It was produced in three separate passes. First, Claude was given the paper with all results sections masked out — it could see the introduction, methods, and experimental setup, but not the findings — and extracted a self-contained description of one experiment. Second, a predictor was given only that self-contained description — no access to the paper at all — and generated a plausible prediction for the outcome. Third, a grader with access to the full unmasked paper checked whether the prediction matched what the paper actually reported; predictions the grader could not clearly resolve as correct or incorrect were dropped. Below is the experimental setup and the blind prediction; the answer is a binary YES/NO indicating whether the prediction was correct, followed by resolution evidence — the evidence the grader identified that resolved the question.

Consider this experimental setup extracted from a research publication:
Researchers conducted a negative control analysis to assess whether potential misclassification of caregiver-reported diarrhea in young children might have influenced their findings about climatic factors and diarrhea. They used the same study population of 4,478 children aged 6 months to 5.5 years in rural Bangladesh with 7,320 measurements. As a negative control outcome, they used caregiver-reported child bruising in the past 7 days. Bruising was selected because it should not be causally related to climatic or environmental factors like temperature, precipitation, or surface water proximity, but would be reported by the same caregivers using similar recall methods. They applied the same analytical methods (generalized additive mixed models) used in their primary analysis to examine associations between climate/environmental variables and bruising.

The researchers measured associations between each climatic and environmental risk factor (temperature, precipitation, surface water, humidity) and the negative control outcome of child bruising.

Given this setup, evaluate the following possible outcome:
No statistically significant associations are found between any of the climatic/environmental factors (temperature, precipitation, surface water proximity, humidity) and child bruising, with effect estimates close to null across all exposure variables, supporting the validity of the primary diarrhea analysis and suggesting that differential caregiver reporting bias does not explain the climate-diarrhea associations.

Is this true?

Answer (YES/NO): YES